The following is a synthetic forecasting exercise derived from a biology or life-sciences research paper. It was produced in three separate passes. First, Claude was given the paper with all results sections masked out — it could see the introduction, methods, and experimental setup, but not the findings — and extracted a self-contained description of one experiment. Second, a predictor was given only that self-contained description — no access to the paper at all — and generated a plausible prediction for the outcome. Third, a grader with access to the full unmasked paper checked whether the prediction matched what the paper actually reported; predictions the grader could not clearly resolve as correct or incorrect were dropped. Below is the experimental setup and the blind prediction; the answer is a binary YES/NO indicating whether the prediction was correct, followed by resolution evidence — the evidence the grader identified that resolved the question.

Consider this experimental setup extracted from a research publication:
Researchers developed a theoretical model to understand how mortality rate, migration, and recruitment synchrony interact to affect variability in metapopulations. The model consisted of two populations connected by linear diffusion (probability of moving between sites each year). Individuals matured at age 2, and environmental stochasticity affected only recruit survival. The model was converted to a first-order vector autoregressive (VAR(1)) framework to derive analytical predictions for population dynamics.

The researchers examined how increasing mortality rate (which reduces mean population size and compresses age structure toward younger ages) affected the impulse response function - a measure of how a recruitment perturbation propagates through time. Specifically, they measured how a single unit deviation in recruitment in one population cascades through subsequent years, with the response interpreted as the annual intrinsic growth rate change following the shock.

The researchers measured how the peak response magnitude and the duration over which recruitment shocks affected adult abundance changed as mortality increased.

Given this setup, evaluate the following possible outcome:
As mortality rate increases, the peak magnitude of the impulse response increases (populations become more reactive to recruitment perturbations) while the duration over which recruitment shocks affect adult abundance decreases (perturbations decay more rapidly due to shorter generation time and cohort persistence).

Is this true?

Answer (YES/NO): YES